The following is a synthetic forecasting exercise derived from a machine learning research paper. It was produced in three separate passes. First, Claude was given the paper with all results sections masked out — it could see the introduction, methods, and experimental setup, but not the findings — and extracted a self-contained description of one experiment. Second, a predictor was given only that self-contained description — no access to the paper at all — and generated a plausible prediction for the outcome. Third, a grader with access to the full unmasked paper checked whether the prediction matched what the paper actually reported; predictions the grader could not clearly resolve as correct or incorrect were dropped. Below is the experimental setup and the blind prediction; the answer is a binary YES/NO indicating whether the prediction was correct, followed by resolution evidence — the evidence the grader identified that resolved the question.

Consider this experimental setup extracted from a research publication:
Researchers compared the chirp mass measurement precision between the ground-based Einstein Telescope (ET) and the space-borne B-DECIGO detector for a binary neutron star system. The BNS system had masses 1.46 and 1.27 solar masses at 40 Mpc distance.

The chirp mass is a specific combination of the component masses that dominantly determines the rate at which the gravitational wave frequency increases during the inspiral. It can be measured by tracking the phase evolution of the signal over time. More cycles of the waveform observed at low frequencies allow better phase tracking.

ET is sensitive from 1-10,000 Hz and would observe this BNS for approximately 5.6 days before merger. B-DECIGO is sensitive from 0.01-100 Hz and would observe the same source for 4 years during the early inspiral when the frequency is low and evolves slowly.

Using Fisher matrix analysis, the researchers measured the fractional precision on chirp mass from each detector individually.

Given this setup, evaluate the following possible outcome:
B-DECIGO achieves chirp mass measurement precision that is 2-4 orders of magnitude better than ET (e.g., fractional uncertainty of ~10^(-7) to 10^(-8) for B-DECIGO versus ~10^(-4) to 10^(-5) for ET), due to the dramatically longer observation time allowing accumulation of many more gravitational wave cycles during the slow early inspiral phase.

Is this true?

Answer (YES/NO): NO